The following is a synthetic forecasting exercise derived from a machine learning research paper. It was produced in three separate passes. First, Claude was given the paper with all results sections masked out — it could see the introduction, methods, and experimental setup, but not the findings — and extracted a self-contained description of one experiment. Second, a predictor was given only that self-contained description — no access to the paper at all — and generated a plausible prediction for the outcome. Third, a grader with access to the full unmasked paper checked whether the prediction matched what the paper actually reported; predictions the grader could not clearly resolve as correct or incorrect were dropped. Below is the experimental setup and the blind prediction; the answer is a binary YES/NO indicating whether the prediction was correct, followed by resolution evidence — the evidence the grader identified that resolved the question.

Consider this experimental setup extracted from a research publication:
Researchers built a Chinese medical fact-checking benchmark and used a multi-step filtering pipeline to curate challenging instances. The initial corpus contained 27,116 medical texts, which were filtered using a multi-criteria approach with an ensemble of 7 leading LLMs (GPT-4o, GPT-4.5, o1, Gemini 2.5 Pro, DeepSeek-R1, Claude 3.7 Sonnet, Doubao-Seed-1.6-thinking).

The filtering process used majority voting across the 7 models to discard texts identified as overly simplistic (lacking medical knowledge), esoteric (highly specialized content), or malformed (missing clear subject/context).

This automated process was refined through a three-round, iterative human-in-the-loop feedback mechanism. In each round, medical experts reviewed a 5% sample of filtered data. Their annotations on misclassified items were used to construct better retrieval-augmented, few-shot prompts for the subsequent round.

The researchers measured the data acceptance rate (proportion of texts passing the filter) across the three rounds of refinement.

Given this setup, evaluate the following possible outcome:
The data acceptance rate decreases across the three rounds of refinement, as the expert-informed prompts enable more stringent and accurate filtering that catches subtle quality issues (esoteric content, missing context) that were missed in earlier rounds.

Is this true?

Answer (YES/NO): YES